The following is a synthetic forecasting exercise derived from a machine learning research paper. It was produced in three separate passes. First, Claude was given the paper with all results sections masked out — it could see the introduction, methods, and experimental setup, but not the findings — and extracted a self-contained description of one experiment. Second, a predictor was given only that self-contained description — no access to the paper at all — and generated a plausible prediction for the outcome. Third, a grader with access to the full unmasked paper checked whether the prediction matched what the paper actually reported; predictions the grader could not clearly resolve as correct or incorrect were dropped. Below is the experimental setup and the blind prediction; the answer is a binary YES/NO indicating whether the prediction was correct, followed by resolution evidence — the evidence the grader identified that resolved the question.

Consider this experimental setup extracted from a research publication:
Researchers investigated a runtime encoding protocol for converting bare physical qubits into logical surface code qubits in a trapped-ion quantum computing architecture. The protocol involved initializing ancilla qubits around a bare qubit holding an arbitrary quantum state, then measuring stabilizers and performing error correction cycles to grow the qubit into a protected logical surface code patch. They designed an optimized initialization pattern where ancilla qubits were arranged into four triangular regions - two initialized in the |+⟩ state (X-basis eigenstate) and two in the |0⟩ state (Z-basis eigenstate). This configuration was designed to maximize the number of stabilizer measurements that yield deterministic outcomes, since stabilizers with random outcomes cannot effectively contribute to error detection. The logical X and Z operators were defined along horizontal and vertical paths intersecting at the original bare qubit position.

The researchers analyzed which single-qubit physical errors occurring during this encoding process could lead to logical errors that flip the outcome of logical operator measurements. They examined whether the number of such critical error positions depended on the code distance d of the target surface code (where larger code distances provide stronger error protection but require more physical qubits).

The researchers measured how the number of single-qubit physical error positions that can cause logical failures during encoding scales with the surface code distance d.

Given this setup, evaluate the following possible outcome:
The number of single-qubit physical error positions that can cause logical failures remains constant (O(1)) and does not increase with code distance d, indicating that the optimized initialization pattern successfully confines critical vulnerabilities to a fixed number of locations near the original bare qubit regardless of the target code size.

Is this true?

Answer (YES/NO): YES